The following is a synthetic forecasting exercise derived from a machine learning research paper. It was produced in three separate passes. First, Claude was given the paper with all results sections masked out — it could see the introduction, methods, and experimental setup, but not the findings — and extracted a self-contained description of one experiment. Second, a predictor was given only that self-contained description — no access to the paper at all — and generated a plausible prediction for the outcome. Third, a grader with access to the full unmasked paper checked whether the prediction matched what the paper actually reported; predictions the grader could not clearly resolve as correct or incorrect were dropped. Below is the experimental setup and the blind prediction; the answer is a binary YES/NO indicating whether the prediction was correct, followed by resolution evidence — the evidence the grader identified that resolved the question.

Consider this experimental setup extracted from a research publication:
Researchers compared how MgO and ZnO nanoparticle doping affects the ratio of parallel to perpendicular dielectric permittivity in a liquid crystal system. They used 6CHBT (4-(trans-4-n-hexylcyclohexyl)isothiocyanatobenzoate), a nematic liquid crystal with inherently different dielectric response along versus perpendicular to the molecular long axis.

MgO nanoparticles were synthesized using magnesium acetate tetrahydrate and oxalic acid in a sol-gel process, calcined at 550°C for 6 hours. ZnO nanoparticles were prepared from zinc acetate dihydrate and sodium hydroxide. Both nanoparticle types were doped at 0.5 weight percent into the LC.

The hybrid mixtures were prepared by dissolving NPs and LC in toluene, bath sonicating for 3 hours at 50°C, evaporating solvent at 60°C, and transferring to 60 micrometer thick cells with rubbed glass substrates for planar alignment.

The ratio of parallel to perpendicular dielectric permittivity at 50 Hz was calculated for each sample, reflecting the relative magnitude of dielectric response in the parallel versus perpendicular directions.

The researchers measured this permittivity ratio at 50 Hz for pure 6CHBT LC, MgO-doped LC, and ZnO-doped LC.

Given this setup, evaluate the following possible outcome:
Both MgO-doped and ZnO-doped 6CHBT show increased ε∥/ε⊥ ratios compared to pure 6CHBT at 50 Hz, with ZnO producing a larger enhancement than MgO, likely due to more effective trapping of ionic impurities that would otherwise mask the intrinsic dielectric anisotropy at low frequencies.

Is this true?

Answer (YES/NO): NO